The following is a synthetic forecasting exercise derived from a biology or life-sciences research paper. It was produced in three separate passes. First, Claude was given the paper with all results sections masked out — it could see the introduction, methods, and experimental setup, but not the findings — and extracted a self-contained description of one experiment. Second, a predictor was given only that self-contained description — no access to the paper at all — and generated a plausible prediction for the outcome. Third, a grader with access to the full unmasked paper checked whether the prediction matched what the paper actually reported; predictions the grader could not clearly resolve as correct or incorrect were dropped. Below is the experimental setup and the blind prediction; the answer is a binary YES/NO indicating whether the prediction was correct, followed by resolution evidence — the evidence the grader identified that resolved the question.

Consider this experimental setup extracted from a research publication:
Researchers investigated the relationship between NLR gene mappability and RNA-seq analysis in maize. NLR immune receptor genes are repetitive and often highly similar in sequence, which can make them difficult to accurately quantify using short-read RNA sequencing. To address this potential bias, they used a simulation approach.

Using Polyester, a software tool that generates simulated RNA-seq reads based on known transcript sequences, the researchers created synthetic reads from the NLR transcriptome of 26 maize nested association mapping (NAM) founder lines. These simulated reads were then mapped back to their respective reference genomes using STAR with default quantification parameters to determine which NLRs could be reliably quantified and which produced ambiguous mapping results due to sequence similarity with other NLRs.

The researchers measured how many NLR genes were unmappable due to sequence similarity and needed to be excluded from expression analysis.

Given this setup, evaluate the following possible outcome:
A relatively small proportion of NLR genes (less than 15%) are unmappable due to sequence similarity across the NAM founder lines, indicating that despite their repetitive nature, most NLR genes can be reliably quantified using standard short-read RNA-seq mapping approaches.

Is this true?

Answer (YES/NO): YES